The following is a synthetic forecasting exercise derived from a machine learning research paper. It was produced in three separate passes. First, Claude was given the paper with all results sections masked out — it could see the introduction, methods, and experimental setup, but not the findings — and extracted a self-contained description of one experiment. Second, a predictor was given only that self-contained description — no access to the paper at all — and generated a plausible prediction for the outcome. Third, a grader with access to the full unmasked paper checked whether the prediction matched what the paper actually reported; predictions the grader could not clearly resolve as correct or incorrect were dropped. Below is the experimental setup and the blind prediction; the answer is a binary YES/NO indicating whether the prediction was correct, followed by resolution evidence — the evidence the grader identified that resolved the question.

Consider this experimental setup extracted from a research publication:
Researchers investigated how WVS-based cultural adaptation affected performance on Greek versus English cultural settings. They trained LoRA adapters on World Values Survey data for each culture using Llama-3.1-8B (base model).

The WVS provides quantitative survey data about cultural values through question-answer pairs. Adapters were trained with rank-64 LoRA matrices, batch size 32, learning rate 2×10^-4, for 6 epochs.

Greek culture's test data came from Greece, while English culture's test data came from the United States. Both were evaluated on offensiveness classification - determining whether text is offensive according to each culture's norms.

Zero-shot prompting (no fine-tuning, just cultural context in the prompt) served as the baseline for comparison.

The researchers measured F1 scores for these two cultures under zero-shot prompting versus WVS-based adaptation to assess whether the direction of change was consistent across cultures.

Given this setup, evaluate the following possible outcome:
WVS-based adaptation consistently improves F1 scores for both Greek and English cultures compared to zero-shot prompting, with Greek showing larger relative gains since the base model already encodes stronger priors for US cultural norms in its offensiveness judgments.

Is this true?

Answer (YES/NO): NO